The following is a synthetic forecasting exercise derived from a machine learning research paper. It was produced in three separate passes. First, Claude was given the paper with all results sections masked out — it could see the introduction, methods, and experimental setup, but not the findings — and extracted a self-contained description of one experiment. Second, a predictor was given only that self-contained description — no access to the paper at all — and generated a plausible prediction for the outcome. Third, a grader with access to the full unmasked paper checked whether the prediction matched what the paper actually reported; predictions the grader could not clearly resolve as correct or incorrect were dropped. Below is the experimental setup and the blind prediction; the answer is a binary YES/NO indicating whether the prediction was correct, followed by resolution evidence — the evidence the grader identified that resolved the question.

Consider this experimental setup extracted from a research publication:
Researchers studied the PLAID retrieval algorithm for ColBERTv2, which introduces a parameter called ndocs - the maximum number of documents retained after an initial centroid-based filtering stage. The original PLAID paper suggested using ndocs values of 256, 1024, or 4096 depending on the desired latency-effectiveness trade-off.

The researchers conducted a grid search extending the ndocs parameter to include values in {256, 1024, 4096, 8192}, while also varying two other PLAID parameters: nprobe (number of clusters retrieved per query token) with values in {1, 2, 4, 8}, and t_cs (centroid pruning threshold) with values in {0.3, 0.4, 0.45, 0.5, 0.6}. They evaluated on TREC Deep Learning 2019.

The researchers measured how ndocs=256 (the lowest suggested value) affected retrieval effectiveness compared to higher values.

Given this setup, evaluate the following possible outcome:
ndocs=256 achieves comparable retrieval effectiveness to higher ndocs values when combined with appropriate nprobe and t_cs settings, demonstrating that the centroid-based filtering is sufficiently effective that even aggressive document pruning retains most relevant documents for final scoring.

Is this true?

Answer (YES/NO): NO